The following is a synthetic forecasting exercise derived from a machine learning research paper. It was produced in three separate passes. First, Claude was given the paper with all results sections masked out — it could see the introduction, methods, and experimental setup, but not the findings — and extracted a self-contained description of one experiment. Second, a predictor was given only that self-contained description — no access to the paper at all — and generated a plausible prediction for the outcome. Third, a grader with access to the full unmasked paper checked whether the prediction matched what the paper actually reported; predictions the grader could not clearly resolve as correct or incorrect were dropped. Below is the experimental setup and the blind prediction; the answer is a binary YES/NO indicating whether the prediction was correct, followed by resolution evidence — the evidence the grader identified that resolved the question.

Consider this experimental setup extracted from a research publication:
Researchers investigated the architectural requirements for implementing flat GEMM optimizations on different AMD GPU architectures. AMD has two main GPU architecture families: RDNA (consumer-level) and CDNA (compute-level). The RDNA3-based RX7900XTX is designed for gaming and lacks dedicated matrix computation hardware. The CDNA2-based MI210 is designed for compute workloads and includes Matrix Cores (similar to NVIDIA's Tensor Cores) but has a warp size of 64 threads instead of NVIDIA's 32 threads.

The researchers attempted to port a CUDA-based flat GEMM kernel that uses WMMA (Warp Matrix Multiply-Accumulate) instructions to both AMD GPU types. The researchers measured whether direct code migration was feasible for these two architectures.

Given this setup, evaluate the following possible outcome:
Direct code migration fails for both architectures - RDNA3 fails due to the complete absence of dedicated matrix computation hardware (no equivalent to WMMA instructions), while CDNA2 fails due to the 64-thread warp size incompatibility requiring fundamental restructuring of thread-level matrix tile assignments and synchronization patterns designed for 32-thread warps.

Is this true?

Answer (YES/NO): NO